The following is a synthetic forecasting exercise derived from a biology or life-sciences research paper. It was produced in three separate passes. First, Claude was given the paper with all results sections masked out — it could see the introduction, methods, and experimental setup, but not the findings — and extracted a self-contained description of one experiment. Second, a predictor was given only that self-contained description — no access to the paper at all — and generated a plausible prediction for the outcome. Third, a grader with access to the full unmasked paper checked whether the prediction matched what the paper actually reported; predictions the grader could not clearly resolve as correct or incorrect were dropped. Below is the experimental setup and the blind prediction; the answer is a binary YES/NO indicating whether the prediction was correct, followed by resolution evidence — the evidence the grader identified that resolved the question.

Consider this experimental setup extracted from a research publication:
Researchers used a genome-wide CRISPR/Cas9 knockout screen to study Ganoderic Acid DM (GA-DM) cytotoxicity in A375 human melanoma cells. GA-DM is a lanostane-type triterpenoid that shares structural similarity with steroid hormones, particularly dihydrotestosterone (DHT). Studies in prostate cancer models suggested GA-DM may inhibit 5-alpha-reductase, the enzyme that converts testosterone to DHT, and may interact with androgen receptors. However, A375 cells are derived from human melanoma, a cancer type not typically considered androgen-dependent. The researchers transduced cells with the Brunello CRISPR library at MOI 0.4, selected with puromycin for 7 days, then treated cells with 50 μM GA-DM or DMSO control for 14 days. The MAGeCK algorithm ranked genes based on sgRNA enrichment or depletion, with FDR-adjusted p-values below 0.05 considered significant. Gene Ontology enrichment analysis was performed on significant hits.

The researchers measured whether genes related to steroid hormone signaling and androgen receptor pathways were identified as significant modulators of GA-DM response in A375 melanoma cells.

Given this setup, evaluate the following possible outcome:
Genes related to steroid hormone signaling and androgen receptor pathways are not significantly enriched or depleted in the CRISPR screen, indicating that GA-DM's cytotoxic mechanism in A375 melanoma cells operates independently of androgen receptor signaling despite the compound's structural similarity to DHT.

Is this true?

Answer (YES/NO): YES